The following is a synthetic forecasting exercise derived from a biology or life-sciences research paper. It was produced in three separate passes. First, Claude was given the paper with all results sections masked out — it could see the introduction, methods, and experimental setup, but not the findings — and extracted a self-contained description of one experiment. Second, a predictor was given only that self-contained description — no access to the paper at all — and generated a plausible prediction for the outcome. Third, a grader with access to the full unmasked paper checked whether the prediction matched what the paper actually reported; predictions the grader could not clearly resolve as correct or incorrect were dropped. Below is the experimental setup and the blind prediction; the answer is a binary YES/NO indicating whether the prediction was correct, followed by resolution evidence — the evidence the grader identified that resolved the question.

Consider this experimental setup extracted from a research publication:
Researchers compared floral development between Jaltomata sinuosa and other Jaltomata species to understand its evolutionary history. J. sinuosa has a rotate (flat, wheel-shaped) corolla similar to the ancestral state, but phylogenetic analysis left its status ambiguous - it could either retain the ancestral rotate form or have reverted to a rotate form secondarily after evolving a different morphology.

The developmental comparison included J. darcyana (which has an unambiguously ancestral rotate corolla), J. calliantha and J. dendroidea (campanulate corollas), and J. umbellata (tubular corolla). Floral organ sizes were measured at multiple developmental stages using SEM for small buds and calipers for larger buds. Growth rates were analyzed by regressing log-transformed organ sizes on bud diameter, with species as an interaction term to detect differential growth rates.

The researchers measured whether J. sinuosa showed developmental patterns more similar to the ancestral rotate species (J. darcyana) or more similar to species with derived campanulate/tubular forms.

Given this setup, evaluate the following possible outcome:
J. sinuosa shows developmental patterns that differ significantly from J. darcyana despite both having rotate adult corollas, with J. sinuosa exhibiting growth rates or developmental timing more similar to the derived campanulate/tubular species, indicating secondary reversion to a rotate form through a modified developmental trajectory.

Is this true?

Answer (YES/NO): NO